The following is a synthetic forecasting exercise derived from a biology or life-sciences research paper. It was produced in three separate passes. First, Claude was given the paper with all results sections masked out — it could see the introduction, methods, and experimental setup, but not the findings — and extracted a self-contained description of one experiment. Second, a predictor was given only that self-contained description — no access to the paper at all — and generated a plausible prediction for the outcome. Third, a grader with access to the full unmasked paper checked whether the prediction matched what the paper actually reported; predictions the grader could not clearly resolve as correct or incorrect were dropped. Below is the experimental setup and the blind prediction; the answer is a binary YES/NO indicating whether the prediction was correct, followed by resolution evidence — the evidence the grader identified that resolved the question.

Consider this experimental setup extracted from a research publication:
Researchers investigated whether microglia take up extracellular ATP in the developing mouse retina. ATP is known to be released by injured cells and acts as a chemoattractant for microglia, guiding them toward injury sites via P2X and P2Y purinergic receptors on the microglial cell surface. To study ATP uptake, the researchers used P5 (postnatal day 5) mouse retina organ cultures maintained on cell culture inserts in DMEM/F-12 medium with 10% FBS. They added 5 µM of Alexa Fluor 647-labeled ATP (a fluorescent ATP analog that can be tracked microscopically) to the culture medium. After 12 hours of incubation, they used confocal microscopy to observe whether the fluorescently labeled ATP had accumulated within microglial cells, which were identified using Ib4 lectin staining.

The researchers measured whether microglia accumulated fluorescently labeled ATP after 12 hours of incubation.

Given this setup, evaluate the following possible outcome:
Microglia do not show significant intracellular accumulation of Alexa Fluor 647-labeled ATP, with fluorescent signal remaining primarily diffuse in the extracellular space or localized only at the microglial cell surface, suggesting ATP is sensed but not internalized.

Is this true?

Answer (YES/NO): NO